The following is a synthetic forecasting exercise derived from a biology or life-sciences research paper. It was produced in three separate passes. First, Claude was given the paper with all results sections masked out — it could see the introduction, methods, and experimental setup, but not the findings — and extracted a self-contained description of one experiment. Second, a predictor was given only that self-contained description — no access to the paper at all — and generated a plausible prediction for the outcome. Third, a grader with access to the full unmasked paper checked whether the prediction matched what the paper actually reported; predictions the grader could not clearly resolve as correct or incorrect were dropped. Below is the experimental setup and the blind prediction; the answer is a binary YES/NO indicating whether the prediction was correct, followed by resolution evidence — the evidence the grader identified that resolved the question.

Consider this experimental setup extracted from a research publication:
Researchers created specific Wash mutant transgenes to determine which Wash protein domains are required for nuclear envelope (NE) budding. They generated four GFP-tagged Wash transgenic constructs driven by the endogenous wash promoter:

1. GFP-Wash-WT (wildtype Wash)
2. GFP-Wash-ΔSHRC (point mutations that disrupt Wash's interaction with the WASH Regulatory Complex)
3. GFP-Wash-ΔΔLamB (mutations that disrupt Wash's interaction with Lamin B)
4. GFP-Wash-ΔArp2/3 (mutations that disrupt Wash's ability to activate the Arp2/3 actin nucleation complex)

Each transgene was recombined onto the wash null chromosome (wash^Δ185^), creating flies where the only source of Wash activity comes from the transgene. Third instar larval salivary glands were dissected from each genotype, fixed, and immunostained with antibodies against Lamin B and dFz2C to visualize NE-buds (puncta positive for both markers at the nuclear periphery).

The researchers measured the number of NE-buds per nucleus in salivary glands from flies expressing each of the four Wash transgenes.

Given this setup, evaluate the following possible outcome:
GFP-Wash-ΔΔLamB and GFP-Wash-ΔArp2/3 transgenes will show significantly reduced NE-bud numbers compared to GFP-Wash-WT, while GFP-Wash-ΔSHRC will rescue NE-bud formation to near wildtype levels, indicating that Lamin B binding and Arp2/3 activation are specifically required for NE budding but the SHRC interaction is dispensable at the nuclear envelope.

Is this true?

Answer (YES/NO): NO